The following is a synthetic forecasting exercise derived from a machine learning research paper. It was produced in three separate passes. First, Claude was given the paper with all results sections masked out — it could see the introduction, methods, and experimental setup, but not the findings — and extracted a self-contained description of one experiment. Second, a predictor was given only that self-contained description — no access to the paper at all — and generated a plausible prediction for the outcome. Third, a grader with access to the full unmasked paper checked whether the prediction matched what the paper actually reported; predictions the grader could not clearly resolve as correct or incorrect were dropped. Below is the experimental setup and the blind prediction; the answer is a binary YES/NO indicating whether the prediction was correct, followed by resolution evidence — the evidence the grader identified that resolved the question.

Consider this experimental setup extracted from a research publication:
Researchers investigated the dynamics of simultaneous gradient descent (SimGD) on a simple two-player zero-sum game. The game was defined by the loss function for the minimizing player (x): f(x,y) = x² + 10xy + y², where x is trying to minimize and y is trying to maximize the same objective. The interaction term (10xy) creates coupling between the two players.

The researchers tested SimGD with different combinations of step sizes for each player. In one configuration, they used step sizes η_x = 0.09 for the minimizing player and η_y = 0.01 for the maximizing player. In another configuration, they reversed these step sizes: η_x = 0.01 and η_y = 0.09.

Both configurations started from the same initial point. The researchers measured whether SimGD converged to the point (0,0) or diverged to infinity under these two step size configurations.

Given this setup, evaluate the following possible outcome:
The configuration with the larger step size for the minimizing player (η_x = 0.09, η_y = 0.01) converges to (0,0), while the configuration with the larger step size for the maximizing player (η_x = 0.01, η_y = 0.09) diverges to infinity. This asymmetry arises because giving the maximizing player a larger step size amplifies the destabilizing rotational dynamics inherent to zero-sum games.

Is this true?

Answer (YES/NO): YES